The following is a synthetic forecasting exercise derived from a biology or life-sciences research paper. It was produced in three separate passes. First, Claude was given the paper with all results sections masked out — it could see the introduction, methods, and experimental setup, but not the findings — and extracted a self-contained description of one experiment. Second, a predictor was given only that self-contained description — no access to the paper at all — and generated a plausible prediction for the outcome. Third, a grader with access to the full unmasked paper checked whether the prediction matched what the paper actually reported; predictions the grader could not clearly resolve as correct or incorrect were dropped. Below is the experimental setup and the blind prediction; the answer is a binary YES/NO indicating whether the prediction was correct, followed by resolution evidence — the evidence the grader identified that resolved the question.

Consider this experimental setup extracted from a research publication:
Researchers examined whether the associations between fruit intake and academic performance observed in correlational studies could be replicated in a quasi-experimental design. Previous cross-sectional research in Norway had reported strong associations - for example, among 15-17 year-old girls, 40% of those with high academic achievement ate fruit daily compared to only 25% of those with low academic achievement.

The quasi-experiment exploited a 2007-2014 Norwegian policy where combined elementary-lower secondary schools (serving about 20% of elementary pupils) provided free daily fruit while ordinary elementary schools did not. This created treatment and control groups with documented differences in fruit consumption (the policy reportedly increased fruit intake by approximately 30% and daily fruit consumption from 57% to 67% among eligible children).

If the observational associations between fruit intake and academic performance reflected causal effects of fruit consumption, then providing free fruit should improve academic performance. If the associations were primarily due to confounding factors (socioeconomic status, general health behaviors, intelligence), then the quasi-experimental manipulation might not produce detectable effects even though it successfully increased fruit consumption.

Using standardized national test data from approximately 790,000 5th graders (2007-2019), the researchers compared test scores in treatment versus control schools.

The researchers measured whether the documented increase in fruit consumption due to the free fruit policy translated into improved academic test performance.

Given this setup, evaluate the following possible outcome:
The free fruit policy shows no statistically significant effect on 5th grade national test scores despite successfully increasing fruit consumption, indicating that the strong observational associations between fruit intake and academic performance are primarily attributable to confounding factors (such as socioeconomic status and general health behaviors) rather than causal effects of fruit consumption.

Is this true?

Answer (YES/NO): NO